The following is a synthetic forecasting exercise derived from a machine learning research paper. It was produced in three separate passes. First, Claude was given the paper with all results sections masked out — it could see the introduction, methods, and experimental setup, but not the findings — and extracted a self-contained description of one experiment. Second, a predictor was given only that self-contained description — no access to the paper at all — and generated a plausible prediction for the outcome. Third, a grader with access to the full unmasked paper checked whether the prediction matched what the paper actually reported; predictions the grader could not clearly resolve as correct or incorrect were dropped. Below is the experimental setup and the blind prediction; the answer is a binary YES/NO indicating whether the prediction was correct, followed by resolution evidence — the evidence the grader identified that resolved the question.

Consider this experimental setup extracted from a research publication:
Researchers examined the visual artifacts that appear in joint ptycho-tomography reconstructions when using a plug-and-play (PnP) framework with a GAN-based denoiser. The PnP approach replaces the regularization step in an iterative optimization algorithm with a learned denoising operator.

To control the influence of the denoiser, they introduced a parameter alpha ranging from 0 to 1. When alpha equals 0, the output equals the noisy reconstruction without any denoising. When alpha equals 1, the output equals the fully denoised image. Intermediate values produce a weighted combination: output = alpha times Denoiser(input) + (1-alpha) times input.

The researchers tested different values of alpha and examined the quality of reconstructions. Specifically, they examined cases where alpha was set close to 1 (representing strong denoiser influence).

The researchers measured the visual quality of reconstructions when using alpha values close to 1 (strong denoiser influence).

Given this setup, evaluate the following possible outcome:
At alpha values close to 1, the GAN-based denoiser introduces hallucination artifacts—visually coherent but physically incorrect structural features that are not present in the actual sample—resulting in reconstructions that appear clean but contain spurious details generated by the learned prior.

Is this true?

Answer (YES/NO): NO